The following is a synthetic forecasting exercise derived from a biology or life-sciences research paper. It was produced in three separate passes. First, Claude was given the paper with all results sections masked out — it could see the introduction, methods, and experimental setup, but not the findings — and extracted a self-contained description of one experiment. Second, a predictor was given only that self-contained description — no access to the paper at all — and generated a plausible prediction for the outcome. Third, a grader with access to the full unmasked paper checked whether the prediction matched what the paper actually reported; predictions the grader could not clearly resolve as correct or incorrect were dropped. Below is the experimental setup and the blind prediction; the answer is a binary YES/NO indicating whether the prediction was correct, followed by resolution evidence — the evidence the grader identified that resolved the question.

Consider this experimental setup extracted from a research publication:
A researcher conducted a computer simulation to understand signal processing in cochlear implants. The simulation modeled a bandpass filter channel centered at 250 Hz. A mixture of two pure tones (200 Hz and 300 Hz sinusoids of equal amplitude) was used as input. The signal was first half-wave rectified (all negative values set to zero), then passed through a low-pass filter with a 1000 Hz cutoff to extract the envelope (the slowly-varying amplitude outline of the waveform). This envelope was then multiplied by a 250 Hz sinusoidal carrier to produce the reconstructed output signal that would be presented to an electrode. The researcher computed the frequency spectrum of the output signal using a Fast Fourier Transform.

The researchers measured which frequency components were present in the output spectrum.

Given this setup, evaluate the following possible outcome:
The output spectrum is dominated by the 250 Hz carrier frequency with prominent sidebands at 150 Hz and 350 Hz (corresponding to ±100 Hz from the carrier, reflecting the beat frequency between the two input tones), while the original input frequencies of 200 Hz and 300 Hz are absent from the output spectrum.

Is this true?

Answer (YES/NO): NO